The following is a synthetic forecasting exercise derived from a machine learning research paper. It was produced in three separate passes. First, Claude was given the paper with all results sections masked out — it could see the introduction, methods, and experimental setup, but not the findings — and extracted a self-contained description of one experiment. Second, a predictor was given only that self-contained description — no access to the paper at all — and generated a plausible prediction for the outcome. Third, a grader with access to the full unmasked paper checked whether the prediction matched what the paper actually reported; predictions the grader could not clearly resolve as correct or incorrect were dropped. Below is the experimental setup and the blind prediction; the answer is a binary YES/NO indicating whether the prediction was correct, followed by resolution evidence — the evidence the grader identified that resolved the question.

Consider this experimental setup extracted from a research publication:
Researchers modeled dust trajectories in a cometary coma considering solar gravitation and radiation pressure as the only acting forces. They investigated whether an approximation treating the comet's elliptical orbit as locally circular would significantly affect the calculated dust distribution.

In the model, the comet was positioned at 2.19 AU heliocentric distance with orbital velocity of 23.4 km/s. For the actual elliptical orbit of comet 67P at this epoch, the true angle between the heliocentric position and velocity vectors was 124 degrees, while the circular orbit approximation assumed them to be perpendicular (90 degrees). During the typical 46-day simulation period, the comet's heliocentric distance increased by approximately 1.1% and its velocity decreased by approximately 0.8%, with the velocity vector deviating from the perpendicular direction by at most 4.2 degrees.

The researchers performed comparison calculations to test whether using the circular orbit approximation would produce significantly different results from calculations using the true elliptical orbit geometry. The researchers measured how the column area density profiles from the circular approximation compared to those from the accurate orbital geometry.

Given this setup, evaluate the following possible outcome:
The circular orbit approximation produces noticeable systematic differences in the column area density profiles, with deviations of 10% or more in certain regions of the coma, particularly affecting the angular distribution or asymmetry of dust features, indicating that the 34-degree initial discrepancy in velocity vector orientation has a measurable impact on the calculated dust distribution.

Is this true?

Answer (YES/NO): NO